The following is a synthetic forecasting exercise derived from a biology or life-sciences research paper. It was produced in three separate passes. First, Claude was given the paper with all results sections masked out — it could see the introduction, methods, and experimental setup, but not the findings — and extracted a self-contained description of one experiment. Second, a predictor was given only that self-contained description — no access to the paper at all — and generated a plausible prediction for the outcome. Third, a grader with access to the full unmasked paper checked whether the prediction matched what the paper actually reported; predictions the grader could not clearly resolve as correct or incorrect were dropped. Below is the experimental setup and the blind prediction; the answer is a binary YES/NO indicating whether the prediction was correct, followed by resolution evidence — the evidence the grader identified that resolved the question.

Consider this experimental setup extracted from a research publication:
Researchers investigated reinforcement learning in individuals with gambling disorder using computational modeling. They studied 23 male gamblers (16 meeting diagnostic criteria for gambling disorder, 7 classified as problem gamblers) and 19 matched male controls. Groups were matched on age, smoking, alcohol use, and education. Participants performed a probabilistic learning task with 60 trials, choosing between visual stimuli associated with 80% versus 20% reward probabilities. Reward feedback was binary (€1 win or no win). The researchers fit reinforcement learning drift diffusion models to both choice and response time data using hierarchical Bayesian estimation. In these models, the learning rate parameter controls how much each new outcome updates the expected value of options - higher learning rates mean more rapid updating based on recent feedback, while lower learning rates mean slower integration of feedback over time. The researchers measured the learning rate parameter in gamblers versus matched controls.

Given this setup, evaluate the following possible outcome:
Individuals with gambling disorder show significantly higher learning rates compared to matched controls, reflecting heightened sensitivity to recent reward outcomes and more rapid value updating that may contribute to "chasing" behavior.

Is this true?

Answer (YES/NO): NO